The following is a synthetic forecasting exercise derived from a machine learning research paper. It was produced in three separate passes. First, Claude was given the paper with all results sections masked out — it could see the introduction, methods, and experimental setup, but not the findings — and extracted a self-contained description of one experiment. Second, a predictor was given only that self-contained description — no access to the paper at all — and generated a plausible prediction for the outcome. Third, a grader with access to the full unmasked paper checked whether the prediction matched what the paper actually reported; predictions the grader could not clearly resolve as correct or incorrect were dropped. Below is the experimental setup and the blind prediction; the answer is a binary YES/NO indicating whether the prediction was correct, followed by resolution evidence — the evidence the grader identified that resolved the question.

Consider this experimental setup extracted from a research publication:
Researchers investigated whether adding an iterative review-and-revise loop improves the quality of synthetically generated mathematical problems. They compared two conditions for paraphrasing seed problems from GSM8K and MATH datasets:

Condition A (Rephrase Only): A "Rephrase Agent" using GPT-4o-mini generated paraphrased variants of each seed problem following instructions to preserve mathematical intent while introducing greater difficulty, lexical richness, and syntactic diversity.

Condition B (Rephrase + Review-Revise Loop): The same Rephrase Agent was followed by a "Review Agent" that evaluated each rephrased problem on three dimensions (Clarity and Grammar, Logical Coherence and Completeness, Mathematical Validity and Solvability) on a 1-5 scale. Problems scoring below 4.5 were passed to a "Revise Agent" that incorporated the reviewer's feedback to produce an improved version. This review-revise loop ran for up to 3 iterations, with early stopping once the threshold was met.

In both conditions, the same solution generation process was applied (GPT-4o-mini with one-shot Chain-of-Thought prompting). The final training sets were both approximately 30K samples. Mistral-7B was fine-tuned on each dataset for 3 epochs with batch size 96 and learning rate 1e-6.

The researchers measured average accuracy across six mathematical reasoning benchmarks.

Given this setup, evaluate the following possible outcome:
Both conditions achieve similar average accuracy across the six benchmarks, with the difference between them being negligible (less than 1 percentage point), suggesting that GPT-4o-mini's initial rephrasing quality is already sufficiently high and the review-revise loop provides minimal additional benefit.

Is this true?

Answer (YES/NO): YES